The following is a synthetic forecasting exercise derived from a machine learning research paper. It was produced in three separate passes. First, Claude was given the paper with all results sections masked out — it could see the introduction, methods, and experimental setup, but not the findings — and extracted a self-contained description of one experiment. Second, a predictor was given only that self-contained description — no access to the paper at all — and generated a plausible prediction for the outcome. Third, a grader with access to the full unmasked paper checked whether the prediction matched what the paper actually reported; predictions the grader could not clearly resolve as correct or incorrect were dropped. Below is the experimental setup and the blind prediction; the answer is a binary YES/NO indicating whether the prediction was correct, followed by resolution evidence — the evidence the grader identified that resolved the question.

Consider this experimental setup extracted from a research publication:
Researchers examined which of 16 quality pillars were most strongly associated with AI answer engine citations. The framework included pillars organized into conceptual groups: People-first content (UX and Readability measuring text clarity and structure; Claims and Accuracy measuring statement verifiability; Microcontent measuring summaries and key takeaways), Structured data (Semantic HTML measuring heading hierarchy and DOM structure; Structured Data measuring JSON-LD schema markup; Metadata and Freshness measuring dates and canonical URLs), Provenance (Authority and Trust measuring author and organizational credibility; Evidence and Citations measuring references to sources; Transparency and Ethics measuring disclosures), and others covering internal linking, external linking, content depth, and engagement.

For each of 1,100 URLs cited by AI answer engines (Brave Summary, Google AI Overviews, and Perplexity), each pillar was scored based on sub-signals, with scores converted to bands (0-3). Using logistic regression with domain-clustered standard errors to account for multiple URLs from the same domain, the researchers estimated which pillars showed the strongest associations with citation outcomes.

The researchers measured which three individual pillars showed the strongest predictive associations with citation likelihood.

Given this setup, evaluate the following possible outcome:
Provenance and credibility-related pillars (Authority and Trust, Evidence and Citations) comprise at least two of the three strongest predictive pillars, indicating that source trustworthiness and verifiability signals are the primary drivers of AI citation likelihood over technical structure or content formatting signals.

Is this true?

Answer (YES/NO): NO